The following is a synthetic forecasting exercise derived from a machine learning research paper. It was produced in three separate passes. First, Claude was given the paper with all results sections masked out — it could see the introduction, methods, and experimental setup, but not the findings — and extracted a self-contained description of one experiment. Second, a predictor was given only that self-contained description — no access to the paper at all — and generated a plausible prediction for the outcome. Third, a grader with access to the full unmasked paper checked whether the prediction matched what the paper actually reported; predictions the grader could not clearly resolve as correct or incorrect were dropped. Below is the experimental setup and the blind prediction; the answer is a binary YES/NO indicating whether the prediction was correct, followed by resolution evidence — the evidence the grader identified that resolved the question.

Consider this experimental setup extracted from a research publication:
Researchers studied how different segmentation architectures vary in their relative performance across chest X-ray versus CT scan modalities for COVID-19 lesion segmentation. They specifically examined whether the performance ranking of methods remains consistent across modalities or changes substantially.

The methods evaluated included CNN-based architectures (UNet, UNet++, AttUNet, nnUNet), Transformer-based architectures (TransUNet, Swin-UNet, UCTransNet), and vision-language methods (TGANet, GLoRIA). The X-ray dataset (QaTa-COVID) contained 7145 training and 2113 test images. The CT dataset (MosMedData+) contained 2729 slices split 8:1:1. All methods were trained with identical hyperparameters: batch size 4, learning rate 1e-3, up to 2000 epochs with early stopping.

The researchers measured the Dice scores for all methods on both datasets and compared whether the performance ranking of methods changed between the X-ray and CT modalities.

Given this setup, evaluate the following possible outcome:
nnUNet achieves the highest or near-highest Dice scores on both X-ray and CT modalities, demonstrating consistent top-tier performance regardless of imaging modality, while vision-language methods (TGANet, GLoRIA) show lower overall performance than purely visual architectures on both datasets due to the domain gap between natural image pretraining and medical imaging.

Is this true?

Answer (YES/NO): NO